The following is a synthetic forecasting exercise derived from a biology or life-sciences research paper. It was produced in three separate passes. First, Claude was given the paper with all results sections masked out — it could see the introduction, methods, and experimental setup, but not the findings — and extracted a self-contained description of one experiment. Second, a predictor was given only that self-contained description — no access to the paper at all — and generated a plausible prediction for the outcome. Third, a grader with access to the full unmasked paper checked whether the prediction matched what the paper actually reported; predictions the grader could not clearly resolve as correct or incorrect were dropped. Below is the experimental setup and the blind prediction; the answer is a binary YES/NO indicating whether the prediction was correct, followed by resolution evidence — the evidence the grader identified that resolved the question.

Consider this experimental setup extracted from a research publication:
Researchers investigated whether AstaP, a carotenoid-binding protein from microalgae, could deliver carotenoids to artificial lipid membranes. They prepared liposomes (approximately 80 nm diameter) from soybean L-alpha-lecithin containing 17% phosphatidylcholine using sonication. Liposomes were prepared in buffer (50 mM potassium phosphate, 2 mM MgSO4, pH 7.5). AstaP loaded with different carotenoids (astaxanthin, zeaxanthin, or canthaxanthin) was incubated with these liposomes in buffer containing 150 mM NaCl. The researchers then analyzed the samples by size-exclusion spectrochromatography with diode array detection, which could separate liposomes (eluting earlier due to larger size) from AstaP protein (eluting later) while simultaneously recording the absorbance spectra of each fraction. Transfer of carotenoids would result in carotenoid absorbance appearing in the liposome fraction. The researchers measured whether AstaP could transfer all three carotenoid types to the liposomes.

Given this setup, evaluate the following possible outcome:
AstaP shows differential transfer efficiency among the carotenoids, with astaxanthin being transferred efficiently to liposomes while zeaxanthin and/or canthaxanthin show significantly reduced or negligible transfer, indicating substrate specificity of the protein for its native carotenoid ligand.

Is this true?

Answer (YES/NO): NO